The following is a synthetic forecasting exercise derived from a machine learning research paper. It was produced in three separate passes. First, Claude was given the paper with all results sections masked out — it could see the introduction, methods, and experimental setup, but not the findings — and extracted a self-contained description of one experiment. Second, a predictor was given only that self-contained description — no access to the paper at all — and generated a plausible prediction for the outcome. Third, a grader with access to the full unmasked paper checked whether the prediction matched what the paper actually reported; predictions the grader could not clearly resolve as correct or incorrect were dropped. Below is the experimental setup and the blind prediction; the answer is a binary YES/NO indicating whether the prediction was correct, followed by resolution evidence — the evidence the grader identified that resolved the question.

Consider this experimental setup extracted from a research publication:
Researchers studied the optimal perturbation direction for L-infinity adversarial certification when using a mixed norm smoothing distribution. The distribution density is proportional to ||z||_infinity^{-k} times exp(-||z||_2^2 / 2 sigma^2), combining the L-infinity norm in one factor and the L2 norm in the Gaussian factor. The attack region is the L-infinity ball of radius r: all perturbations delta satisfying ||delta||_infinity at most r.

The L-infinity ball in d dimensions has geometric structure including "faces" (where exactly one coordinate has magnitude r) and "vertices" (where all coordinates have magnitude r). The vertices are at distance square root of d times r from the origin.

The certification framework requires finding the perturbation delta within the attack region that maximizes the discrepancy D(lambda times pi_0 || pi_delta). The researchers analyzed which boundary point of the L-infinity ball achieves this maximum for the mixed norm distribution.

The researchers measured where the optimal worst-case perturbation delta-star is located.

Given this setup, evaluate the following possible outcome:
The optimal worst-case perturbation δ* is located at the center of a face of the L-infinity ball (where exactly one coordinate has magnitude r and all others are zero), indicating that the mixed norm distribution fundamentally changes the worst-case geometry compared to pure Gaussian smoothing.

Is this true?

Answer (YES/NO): NO